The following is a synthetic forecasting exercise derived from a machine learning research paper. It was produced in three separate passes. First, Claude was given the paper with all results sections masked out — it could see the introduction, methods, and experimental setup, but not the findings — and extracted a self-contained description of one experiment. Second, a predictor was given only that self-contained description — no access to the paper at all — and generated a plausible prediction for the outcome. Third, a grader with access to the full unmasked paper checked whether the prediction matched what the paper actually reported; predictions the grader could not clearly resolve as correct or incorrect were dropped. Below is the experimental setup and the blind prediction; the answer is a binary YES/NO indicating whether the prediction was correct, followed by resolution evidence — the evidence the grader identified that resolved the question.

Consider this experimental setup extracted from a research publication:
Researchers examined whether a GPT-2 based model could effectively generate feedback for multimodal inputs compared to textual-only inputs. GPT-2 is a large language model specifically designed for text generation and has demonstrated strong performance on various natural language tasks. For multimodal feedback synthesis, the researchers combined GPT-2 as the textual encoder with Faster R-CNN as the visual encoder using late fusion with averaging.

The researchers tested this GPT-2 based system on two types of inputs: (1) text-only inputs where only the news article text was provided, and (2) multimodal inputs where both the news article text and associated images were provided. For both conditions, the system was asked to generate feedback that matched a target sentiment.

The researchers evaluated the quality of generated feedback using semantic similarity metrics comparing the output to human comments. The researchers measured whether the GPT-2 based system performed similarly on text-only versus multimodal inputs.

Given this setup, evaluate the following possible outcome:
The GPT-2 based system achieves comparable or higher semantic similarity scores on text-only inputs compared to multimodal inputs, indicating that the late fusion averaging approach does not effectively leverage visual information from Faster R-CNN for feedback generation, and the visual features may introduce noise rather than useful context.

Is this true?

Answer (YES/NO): YES